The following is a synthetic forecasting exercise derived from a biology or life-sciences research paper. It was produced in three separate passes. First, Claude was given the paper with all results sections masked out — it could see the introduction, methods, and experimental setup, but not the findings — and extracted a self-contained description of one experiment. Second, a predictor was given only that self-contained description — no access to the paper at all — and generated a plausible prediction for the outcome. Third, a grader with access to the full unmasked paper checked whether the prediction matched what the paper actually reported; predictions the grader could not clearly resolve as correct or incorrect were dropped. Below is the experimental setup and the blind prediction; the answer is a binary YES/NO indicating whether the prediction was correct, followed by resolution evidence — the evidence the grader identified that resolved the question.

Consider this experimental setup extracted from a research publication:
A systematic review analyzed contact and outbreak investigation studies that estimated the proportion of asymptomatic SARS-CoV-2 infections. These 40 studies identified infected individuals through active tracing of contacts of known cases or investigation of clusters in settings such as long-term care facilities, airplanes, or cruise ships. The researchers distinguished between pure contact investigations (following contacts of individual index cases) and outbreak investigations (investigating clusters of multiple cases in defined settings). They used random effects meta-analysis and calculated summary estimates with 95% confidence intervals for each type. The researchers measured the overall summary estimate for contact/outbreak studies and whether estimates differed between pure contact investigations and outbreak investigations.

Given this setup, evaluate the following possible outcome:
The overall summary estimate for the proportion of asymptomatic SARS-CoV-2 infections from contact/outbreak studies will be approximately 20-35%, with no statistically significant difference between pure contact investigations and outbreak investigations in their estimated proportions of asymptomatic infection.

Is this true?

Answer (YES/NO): NO